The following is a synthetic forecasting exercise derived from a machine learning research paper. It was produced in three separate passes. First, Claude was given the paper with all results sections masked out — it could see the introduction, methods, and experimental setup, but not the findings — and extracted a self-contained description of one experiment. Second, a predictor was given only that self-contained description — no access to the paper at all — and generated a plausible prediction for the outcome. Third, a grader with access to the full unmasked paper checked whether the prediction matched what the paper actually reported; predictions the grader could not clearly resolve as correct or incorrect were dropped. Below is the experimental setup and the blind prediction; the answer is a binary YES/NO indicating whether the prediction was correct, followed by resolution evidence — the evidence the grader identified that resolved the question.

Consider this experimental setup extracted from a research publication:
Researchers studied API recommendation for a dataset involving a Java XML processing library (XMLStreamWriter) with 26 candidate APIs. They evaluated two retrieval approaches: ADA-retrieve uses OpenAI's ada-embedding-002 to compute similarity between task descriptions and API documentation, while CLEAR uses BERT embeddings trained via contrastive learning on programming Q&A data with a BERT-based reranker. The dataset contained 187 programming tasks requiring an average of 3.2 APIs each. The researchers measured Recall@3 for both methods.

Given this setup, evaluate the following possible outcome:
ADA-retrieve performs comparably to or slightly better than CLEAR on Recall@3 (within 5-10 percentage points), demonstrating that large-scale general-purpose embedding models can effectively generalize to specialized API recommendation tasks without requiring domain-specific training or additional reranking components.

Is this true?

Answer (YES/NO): NO